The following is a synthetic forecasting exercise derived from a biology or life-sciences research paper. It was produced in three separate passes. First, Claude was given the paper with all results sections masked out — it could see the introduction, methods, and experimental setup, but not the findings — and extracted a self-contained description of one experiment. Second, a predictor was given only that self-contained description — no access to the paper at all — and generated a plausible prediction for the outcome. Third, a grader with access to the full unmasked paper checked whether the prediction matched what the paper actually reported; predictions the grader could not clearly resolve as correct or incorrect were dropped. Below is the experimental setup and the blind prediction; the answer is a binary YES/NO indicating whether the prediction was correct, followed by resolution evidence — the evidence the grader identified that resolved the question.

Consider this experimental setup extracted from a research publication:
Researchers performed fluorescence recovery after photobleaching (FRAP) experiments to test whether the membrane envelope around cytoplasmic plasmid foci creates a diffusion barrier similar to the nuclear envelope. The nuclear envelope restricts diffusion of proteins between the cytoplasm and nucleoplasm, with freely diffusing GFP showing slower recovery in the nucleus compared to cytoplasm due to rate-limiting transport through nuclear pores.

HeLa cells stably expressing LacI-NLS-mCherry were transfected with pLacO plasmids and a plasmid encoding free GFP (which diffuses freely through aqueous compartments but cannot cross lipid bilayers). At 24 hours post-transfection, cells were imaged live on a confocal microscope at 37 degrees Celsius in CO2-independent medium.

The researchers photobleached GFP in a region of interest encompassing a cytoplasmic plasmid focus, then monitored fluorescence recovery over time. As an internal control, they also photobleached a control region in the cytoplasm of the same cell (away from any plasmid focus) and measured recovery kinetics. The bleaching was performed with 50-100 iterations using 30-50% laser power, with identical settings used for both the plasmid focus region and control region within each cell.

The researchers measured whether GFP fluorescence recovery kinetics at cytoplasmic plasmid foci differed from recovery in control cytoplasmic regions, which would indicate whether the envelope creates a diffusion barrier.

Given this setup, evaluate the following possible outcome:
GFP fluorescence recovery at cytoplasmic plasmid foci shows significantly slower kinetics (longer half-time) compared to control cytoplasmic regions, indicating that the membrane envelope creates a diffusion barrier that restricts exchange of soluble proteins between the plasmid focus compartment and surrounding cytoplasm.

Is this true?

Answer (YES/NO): NO